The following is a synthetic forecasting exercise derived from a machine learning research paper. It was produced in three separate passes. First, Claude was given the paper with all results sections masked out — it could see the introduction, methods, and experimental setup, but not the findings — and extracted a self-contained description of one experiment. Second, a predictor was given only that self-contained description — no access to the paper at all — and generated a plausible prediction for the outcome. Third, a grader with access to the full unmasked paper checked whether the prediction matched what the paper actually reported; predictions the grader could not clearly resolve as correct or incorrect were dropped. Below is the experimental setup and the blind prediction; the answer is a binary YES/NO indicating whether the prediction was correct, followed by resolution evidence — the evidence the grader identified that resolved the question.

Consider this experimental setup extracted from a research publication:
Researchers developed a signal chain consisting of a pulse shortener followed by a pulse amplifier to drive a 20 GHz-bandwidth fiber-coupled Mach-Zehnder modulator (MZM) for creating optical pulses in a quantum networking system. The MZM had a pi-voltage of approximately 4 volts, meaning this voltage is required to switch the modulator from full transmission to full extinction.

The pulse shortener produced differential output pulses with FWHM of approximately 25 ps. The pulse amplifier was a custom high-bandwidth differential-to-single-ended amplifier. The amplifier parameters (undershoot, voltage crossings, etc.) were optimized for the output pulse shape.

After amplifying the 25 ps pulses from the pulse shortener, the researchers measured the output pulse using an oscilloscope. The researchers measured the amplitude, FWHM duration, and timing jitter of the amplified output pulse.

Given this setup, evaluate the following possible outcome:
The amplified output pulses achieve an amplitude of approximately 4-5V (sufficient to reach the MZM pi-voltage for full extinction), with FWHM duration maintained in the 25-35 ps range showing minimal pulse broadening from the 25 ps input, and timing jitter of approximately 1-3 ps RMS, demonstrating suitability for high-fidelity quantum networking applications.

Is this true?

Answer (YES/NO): NO